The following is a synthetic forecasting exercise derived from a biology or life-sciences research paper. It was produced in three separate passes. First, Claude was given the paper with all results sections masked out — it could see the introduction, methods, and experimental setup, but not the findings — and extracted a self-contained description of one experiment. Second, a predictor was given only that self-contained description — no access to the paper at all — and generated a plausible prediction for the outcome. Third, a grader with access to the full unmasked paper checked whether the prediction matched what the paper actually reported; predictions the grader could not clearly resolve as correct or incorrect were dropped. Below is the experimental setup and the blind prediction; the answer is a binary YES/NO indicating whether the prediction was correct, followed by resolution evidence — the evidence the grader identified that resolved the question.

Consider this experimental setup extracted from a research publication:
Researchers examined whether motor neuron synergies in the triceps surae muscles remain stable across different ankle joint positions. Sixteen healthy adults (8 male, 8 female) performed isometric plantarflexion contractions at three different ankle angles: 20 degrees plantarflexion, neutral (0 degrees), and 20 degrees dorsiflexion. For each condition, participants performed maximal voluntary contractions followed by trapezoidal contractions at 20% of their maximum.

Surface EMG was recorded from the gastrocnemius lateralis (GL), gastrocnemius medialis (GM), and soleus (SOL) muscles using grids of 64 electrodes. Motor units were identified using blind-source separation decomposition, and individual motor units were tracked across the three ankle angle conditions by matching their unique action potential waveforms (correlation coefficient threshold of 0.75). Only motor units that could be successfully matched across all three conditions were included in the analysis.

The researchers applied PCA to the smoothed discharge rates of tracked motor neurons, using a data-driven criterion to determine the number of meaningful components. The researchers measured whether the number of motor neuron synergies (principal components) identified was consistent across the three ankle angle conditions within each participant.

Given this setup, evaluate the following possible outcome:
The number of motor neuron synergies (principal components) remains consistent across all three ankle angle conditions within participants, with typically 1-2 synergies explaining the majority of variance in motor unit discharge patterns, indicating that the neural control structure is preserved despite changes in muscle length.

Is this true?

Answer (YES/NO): YES